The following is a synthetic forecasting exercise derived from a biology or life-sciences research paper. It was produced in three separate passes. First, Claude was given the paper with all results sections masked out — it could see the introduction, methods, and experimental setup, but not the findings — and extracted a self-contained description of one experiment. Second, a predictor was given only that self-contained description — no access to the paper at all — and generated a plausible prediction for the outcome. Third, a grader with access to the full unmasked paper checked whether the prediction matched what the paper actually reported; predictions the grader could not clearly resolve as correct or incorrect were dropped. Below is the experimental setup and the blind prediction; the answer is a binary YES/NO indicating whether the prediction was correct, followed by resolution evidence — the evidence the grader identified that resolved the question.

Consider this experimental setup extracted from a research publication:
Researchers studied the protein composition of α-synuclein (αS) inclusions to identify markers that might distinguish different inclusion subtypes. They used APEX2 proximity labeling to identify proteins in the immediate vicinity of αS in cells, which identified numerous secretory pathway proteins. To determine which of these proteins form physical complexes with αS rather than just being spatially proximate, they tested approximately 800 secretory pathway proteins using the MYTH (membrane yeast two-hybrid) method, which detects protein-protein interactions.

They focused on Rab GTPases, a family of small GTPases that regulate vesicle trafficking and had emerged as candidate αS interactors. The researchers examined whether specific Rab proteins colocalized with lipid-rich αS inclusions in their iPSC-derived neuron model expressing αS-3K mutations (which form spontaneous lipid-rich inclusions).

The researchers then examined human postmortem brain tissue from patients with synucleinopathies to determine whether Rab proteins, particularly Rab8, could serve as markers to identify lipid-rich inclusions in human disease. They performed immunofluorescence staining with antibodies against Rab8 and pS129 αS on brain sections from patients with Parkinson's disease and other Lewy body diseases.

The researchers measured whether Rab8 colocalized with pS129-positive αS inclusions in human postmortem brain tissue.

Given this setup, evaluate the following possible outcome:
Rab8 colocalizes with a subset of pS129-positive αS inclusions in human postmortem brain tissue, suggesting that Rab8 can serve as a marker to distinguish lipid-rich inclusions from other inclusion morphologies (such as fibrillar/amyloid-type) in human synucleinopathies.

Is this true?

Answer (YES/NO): YES